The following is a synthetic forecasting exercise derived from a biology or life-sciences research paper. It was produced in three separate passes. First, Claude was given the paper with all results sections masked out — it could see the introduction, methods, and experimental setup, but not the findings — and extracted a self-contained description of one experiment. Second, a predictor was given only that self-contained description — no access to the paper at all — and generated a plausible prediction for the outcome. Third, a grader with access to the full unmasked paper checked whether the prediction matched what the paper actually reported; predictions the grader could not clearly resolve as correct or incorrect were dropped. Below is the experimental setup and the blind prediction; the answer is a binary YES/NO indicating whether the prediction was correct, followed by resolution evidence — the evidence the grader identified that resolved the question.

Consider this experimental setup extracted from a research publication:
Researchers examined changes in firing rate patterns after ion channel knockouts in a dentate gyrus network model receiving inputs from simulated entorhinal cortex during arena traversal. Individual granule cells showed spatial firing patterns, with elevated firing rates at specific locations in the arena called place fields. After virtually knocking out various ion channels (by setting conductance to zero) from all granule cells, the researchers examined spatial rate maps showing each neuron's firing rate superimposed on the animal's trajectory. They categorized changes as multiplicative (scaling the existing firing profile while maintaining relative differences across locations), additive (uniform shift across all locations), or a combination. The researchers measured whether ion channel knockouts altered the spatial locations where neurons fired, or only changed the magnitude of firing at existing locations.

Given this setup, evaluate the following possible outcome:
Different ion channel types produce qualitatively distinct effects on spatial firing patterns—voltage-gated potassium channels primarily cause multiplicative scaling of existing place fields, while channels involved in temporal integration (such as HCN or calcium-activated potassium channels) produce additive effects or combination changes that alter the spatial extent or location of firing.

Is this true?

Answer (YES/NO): NO